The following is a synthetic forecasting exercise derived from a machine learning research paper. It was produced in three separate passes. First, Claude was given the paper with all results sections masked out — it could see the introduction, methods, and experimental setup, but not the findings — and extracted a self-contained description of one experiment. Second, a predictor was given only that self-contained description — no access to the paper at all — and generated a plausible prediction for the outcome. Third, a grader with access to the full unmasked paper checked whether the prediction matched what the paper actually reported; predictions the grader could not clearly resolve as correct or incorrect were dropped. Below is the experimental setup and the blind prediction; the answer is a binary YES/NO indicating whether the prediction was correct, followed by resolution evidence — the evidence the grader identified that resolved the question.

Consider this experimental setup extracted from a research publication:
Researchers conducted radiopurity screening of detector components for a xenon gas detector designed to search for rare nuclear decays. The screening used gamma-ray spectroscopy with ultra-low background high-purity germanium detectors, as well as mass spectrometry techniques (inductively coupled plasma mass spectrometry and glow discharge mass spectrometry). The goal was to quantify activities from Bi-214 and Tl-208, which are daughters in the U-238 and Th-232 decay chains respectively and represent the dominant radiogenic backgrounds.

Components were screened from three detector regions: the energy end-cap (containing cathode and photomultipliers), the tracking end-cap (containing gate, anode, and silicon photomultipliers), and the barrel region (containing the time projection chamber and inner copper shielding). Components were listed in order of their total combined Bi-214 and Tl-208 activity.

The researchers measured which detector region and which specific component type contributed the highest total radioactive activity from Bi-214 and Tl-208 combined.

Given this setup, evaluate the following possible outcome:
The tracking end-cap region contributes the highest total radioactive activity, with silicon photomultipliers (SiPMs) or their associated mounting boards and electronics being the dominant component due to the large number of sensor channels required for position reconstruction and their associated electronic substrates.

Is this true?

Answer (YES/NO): NO